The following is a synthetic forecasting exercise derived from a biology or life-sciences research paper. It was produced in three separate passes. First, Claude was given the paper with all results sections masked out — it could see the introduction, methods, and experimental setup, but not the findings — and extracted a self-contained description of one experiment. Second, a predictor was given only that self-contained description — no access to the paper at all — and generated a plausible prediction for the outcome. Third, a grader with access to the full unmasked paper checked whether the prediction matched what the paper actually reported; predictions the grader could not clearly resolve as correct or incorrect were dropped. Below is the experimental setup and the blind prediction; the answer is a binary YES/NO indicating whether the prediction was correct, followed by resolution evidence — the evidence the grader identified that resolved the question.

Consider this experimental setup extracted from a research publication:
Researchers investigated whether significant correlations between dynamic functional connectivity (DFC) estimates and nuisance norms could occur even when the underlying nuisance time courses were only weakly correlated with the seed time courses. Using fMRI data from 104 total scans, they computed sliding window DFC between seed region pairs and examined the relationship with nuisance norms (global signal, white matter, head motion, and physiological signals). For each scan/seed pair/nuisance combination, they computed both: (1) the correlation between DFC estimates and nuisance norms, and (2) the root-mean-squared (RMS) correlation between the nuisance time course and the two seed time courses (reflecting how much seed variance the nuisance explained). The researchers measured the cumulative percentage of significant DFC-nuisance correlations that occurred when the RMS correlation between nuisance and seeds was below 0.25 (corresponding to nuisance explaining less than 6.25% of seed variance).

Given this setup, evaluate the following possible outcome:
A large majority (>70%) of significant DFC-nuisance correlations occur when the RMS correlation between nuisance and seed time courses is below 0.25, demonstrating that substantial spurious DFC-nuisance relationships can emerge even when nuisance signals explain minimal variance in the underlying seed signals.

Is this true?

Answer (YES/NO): NO